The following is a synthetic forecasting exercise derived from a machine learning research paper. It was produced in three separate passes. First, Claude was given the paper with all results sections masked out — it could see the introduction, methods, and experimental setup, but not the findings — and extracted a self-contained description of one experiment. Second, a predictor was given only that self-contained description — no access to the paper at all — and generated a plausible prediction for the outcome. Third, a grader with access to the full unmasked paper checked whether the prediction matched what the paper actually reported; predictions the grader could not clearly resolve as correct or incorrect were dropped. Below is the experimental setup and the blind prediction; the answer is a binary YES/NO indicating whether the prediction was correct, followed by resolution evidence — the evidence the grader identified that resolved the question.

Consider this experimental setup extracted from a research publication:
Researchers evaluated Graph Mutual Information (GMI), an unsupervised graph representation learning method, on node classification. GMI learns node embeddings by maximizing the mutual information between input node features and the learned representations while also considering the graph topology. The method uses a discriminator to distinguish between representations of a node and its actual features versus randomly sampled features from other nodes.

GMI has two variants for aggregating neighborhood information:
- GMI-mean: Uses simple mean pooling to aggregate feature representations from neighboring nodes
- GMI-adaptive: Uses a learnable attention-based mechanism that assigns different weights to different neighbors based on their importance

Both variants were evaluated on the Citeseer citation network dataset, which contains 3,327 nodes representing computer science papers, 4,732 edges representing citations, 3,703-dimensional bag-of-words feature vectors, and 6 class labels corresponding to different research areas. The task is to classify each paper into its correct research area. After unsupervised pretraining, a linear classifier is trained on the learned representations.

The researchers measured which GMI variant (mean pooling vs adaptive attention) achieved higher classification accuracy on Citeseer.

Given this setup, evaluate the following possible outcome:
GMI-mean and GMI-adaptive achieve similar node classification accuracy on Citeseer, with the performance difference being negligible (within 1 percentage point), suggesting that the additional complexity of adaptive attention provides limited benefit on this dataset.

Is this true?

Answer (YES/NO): YES